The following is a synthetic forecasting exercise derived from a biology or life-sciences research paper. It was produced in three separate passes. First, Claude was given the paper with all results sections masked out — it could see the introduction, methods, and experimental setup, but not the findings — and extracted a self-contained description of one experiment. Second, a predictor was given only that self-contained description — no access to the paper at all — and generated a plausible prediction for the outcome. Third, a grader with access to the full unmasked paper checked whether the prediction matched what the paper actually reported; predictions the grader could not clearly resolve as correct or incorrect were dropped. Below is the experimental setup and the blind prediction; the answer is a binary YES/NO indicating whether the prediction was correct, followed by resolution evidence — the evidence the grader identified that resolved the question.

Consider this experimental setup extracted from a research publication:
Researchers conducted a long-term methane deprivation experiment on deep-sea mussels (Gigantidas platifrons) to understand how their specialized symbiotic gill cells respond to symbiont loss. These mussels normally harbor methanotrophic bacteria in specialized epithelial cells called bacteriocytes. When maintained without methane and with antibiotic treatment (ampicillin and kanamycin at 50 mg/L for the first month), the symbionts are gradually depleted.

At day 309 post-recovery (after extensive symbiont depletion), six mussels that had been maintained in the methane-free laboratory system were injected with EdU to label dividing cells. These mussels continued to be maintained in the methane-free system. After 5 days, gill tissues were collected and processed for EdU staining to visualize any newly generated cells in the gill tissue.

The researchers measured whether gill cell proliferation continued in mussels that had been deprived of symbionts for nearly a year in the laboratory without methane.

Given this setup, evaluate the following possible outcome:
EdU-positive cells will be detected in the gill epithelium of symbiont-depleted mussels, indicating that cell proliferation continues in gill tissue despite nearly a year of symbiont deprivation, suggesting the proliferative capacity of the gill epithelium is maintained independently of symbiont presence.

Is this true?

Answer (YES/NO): YES